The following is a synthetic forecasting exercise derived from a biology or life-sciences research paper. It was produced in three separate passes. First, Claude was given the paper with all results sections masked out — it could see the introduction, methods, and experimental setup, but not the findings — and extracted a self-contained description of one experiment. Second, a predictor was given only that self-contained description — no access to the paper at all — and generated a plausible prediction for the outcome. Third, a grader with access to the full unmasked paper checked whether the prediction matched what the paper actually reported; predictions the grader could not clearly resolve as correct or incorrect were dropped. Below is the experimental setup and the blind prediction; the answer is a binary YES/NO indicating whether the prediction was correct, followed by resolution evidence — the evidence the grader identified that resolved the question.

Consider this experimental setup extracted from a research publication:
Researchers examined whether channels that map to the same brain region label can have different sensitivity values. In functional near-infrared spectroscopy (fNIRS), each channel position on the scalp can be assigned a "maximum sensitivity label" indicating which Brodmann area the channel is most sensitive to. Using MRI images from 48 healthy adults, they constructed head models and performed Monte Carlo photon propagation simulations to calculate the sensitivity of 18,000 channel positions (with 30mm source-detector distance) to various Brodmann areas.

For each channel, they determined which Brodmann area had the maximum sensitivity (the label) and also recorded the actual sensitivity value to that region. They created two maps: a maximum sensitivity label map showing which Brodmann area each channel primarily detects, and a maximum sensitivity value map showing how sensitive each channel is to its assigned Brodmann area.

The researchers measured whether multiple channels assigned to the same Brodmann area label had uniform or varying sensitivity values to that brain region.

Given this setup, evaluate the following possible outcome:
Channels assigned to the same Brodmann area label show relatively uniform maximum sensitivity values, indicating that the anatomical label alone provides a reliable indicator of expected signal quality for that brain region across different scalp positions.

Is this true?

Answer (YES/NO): NO